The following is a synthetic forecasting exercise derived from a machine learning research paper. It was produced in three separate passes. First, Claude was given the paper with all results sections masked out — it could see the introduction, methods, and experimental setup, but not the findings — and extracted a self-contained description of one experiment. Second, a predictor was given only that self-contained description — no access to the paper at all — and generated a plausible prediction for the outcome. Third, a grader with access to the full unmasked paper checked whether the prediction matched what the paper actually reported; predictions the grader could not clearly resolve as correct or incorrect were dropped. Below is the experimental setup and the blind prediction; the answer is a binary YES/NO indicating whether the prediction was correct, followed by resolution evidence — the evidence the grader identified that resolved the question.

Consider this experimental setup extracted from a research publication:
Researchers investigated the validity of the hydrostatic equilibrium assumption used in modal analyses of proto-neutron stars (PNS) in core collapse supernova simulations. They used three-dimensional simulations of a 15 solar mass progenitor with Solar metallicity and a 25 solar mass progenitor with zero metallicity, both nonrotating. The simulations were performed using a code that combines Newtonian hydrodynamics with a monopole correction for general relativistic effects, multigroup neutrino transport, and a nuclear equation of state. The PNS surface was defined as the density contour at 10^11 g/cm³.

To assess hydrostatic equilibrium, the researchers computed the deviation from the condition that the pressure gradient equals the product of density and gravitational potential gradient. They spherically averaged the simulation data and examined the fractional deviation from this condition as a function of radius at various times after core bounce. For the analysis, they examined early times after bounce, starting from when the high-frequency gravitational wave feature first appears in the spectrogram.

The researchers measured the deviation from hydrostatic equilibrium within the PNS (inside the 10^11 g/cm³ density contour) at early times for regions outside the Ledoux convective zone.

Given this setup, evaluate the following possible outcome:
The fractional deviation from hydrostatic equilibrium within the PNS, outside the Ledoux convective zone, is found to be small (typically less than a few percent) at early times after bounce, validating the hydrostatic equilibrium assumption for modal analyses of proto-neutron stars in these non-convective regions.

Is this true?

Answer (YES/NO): NO